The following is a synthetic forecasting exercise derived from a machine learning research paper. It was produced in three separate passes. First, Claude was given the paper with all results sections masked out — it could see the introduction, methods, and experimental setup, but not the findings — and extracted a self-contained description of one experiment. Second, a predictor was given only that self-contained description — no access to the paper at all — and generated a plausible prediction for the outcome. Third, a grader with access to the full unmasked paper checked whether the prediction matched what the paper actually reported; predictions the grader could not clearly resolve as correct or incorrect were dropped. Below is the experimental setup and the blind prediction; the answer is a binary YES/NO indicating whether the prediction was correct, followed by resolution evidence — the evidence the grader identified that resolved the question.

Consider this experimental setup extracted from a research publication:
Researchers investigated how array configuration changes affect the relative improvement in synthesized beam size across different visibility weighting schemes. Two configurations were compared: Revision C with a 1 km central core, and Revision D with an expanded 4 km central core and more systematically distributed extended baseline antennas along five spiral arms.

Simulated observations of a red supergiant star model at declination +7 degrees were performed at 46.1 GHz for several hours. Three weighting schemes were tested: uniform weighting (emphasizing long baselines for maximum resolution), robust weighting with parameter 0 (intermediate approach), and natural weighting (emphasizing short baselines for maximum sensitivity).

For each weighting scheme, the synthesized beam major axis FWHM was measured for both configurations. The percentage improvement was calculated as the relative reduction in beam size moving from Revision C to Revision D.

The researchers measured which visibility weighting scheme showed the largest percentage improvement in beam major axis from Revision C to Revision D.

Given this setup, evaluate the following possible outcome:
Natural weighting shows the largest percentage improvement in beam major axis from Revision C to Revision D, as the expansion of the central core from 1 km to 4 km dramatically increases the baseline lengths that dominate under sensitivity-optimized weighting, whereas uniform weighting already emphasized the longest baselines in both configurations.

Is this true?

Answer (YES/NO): NO